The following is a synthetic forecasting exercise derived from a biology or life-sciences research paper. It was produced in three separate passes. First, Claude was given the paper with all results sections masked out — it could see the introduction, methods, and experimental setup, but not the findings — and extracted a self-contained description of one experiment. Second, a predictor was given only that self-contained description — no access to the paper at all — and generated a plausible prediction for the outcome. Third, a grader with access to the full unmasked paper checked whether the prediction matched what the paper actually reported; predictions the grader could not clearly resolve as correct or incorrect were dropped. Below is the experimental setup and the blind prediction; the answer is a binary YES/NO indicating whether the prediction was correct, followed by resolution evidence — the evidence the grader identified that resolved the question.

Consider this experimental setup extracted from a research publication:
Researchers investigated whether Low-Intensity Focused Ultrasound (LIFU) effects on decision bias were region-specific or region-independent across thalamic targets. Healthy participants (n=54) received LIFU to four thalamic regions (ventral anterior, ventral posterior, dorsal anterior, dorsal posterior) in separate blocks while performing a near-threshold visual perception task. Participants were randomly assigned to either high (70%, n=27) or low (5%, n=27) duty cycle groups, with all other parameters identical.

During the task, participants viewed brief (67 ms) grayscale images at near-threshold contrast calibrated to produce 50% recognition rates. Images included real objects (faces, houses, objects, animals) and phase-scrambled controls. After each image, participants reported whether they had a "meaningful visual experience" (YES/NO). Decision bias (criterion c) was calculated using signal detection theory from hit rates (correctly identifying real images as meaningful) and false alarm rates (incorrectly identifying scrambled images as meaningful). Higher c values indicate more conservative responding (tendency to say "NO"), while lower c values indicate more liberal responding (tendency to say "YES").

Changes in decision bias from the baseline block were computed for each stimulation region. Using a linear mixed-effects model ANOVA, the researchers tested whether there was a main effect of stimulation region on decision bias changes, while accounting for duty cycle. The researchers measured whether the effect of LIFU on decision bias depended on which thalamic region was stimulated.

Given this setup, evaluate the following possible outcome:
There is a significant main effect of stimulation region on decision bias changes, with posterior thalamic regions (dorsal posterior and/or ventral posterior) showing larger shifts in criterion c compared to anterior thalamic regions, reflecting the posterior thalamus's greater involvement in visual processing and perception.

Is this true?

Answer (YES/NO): NO